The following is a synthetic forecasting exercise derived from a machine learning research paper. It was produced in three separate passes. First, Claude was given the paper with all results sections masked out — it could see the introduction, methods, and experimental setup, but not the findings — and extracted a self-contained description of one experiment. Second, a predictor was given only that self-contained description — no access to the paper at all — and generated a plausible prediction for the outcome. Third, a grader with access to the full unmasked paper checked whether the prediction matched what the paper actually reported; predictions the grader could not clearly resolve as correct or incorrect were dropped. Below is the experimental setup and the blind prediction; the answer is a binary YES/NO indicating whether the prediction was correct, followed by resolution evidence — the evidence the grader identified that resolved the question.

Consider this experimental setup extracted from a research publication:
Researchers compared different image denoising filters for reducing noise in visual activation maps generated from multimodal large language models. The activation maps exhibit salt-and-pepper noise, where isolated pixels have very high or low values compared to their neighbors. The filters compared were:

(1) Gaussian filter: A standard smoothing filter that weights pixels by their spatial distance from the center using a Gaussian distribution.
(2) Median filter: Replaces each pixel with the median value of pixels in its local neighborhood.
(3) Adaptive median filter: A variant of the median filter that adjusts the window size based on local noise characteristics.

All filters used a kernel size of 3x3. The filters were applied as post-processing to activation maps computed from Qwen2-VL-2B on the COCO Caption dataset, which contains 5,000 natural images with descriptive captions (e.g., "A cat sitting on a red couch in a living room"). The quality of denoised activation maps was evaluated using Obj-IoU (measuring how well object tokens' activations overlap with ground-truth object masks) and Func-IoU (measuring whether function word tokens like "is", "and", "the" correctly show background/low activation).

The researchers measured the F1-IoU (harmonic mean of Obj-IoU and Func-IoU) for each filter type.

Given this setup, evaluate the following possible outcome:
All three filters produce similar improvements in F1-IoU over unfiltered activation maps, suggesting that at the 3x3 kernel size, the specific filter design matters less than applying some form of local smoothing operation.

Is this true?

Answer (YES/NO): YES